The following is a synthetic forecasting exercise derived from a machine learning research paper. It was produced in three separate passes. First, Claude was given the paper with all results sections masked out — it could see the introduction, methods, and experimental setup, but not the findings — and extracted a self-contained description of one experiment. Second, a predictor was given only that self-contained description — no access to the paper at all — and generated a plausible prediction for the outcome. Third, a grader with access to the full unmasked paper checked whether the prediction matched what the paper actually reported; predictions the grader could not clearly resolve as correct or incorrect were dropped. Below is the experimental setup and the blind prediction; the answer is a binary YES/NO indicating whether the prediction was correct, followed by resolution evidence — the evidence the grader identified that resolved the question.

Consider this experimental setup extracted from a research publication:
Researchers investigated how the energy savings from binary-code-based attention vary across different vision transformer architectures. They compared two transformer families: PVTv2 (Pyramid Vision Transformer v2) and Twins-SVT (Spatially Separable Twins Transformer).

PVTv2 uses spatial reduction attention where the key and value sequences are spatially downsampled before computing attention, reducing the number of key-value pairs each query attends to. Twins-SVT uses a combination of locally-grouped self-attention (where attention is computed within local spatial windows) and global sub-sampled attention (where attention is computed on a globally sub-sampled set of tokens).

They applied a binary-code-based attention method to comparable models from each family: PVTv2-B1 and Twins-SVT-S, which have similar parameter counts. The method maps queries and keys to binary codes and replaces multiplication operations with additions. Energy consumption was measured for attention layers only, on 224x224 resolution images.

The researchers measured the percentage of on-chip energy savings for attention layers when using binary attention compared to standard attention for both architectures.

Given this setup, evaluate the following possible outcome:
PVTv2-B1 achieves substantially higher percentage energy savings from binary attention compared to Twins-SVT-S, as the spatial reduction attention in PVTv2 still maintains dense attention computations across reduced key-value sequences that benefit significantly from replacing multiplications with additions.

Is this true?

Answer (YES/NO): YES